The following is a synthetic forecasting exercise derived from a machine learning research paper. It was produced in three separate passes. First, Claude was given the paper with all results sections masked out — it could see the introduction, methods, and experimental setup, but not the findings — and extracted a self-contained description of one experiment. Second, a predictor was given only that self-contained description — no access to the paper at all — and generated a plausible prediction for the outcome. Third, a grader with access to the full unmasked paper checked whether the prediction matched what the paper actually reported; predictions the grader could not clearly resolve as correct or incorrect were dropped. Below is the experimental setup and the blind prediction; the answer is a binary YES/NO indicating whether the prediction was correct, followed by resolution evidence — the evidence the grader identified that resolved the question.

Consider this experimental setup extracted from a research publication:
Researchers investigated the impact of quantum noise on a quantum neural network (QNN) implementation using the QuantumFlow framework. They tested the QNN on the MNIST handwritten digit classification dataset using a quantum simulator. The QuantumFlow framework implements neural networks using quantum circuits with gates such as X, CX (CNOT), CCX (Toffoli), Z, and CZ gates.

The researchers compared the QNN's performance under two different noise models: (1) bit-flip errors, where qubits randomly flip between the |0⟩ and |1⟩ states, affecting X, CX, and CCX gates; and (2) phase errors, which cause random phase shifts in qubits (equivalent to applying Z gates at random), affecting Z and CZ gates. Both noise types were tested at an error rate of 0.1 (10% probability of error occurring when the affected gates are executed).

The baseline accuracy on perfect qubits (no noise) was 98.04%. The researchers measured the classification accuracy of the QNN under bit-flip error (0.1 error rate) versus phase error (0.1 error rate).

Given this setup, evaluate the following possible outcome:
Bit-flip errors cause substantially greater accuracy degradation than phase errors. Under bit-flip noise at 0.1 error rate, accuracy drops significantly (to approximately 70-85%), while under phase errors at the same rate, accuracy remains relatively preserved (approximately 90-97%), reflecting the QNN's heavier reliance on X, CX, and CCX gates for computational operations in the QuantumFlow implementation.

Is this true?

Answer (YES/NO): NO